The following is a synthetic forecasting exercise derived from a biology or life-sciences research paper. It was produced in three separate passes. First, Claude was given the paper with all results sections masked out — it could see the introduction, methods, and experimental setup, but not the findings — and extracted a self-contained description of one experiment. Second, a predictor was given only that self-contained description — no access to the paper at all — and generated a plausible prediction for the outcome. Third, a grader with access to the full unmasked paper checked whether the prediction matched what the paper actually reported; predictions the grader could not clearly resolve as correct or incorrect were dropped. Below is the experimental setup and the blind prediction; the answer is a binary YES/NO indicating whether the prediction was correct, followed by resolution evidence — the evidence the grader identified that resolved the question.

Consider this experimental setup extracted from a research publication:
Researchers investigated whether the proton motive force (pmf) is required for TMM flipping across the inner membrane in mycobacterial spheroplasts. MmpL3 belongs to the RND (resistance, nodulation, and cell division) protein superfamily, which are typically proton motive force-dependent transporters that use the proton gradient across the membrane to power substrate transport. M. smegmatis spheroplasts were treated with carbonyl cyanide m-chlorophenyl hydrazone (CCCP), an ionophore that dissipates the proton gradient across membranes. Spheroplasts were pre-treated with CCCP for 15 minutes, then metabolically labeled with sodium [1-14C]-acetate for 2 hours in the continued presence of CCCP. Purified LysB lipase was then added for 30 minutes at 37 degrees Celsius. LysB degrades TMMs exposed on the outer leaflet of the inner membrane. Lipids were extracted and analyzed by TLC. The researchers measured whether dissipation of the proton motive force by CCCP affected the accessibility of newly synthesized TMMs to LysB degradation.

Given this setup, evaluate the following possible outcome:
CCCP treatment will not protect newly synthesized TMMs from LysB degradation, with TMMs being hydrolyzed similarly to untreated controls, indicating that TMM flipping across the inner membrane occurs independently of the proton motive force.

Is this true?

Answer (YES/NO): NO